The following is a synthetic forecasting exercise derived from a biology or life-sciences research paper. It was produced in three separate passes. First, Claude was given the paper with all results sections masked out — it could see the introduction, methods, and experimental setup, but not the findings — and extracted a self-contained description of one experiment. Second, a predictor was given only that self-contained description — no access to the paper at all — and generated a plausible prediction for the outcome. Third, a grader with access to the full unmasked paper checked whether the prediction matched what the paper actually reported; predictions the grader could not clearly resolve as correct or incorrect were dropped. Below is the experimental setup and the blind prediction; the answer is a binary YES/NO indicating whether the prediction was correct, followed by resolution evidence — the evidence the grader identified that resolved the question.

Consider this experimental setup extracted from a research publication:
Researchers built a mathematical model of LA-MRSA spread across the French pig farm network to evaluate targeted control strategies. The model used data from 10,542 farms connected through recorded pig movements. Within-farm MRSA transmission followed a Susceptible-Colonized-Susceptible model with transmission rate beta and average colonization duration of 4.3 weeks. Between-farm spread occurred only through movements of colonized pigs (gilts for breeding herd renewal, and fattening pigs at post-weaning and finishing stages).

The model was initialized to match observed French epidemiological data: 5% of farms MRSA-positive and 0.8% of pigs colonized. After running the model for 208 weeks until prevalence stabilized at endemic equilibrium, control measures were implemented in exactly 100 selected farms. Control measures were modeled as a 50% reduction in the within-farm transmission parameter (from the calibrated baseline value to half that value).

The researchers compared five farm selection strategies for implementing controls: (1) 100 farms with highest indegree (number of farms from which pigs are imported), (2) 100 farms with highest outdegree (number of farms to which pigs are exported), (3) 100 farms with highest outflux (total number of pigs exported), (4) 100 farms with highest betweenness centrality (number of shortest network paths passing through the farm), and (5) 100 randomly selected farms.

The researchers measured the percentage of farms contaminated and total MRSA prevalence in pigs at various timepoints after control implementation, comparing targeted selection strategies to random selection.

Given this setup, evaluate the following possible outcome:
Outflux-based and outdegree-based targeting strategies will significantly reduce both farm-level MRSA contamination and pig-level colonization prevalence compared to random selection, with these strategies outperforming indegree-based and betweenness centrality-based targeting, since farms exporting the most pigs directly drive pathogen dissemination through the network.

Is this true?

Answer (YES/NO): NO